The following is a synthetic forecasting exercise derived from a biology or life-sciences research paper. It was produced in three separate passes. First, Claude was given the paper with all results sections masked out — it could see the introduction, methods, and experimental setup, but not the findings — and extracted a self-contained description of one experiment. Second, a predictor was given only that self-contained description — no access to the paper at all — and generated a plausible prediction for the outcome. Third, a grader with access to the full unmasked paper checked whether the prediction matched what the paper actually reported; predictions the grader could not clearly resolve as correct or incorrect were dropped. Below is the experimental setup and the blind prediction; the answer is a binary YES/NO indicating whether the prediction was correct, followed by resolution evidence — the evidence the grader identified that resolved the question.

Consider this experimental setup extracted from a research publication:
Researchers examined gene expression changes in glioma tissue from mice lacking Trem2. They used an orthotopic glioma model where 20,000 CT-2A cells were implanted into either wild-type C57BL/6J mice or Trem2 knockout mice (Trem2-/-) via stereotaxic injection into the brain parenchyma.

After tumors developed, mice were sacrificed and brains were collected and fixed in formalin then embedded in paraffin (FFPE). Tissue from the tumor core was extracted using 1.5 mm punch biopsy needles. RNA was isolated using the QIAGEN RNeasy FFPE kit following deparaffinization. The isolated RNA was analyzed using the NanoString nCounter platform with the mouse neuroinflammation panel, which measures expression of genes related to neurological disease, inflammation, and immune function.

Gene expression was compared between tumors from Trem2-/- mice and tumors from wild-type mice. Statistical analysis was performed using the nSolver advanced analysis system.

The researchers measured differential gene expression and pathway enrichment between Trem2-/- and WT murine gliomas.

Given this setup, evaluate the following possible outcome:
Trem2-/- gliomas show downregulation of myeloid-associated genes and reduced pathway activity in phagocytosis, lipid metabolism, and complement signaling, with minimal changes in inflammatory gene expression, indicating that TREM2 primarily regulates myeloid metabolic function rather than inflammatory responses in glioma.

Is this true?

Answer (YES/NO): NO